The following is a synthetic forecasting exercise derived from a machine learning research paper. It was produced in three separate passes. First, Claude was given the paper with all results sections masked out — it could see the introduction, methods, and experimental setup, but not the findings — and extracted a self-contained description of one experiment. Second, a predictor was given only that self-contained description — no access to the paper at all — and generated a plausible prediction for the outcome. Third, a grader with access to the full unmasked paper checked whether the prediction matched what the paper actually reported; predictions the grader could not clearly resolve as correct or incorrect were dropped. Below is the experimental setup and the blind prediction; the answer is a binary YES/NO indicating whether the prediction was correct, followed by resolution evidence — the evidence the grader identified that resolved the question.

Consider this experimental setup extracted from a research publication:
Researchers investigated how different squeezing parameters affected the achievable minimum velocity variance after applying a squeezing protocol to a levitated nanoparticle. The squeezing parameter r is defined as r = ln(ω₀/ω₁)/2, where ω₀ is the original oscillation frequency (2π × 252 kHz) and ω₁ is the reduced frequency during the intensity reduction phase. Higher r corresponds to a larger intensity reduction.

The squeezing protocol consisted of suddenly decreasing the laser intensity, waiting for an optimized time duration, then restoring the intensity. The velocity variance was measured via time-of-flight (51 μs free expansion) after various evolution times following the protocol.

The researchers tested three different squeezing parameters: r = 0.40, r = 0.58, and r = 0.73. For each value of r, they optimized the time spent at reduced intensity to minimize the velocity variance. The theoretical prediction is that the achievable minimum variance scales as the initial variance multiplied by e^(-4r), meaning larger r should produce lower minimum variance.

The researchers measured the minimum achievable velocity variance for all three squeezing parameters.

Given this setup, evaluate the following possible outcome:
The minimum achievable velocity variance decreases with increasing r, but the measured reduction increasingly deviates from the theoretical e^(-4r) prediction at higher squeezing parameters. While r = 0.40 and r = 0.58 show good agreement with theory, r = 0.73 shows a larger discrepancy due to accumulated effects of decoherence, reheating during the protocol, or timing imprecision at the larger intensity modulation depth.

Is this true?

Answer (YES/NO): NO